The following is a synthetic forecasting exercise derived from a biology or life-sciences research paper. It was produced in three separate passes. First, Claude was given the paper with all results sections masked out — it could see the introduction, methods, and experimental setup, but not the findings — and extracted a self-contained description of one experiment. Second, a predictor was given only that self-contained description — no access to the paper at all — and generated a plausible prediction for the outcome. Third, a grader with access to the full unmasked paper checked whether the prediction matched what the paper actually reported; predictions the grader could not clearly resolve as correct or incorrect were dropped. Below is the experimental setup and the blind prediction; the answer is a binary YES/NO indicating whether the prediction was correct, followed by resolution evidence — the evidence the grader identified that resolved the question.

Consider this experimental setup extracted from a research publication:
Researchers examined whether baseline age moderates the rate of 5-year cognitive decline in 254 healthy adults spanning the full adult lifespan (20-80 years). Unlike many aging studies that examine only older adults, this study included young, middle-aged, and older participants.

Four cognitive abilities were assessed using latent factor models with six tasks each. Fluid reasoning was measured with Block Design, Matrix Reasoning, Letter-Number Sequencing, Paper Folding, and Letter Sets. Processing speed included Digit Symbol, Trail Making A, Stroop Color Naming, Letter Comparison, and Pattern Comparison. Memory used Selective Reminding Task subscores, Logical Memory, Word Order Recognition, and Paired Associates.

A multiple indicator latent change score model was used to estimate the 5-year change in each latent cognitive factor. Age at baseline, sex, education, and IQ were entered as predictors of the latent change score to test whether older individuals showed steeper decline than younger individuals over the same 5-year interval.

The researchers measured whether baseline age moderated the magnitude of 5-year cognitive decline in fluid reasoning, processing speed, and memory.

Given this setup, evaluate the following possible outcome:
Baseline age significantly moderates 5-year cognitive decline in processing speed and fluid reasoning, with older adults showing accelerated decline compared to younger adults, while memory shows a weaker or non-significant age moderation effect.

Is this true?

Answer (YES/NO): YES